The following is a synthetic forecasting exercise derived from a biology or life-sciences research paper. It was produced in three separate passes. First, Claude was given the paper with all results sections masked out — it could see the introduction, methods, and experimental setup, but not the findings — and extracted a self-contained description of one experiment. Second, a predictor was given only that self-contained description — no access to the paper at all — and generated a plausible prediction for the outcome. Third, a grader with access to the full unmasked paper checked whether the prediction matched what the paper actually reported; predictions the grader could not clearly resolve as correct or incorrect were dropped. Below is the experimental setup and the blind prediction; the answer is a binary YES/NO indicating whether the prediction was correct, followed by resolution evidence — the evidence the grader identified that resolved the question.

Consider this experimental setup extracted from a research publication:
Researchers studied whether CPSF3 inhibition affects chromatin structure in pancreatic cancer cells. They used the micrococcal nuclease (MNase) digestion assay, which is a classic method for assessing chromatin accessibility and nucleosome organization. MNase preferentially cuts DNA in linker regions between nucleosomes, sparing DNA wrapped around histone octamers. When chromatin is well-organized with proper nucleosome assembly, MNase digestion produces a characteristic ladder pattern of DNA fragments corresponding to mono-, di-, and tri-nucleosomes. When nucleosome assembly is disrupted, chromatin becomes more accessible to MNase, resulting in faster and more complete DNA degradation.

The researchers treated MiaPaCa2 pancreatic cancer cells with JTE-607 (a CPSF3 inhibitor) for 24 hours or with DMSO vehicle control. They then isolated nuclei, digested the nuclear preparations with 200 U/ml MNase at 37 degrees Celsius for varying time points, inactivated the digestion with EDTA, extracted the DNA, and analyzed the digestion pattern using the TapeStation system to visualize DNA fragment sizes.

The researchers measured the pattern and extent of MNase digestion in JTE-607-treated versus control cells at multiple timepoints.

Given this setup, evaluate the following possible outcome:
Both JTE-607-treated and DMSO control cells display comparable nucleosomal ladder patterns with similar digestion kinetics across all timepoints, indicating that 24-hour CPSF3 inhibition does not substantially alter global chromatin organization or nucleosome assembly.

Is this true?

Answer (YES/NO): NO